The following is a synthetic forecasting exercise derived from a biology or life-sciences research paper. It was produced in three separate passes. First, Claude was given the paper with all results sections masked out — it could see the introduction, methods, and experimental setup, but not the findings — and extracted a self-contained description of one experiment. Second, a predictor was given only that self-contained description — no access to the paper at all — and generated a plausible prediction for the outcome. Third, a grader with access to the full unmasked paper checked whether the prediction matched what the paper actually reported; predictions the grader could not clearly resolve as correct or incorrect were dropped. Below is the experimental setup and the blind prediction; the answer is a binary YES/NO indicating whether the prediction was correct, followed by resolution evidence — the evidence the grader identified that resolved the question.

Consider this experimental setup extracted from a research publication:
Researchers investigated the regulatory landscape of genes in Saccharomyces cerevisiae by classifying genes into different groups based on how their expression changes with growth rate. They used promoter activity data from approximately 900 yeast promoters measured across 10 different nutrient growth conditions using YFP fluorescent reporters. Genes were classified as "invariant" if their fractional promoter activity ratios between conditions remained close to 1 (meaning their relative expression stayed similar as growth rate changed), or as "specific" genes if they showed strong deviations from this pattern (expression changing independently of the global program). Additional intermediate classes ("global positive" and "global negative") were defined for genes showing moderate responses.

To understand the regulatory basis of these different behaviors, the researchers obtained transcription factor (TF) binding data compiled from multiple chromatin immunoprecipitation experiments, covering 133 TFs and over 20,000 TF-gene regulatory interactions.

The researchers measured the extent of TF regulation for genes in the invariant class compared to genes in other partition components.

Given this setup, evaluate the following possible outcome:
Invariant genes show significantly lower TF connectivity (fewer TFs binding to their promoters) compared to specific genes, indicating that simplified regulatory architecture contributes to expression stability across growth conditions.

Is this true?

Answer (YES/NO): YES